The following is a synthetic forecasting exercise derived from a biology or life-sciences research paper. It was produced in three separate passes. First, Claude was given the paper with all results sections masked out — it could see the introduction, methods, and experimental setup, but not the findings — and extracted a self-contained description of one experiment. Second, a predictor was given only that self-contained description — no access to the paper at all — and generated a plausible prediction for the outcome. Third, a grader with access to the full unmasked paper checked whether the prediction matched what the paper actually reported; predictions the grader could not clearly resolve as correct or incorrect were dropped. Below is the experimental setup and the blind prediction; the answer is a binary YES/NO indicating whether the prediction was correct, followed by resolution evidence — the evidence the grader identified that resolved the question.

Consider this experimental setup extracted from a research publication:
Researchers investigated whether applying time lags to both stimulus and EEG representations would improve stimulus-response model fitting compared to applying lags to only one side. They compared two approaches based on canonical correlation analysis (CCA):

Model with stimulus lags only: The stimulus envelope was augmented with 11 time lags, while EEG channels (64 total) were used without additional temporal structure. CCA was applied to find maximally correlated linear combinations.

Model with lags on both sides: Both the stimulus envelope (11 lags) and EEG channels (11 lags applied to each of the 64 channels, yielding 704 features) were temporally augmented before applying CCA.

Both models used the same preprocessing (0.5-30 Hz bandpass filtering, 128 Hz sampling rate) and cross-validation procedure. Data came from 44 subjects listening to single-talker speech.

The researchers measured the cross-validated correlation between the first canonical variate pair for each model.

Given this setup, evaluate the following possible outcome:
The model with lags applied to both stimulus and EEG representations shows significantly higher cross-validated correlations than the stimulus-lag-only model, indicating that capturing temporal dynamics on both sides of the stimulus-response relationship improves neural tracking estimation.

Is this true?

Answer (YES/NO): YES